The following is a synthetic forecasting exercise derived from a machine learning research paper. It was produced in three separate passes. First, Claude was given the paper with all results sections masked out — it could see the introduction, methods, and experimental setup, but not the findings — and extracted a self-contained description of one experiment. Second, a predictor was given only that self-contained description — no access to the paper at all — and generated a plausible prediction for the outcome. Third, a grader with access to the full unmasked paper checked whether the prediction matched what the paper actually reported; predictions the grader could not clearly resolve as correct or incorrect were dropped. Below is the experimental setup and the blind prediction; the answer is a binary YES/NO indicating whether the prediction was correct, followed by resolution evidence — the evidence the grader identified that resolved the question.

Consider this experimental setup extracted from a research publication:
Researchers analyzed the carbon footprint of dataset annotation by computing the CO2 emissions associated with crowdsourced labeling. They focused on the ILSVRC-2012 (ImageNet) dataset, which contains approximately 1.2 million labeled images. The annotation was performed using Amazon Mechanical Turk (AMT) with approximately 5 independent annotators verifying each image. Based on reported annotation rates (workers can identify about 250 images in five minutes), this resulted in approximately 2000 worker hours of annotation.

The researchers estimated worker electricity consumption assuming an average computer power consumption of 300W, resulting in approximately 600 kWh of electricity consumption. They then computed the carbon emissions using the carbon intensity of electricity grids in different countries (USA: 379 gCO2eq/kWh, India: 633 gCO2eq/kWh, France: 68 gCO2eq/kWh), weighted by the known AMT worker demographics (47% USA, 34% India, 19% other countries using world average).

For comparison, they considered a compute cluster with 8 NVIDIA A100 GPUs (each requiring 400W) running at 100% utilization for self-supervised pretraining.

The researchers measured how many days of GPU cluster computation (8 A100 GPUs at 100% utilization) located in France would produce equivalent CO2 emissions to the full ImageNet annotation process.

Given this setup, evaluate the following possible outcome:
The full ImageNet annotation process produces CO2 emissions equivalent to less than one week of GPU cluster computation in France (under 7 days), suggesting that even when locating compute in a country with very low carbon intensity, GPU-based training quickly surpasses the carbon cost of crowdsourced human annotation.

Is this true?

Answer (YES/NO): NO